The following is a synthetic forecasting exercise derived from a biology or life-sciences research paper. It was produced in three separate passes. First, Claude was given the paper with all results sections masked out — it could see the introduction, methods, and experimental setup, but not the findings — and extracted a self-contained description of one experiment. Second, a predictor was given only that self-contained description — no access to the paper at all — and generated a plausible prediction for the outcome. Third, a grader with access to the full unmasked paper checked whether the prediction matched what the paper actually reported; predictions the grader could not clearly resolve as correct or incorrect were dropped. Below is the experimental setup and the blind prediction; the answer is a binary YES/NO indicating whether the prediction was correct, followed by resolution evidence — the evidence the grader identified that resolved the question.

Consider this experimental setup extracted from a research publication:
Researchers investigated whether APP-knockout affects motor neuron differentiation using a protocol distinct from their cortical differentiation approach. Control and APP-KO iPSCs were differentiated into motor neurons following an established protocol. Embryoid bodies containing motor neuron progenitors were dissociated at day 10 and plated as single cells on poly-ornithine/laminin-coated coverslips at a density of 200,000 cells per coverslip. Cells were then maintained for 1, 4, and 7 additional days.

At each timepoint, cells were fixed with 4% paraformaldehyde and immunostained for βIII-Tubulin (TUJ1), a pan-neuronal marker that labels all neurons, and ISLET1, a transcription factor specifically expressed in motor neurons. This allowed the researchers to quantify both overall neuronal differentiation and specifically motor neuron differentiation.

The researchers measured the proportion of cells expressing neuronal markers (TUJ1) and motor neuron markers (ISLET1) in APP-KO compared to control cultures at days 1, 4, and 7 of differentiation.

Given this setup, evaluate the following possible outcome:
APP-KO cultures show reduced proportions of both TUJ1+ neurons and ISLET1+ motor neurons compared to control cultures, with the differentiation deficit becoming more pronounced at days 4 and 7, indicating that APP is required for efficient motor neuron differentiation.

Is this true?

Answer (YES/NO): NO